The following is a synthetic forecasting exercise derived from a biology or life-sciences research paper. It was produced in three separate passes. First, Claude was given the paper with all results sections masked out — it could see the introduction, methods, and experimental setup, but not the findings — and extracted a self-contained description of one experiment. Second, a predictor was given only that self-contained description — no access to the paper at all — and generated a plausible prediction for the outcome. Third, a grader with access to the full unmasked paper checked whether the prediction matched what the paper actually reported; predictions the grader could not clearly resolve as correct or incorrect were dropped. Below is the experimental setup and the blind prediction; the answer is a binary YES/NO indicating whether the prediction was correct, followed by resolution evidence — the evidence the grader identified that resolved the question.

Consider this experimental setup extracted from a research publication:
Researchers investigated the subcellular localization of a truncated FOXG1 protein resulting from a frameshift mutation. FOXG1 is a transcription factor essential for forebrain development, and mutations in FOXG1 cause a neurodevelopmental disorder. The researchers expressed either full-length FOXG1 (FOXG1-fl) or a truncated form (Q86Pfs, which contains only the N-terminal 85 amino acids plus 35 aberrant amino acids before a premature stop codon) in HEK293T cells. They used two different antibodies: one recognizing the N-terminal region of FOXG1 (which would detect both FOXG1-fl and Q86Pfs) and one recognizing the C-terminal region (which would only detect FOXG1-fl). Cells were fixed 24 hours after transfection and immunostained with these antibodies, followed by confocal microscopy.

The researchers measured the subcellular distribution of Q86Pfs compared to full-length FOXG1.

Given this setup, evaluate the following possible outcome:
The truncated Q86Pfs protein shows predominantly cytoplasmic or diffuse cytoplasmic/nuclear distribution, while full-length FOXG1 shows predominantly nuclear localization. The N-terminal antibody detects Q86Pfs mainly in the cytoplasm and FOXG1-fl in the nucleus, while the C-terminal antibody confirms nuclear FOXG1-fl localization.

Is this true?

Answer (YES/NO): NO